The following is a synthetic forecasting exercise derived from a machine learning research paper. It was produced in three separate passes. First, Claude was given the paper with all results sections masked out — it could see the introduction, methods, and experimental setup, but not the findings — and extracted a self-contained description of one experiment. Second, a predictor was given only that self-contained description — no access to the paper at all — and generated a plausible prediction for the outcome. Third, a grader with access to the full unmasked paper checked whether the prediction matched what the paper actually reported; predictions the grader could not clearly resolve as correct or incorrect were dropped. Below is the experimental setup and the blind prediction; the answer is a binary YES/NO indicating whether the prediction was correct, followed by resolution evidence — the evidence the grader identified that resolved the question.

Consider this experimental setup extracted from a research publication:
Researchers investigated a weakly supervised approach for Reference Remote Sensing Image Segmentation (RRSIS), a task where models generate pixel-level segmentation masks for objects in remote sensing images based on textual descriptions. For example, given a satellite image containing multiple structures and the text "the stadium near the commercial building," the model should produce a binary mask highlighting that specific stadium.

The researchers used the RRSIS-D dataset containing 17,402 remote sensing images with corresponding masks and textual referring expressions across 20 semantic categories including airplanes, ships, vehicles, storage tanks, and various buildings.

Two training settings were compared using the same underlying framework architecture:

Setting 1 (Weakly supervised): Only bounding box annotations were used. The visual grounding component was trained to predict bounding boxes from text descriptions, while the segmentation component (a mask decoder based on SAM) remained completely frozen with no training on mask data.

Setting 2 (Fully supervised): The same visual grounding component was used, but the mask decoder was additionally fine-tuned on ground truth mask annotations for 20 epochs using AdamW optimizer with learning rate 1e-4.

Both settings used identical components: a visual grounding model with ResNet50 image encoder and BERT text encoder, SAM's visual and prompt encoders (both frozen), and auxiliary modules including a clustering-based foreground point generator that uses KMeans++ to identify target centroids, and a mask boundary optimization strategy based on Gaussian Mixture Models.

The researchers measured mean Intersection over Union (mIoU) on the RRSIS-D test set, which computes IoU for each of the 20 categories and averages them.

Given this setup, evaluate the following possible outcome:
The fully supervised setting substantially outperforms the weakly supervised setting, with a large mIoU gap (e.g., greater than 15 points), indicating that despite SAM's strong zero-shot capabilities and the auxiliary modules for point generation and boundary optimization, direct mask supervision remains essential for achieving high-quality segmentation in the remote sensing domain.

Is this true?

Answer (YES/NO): NO